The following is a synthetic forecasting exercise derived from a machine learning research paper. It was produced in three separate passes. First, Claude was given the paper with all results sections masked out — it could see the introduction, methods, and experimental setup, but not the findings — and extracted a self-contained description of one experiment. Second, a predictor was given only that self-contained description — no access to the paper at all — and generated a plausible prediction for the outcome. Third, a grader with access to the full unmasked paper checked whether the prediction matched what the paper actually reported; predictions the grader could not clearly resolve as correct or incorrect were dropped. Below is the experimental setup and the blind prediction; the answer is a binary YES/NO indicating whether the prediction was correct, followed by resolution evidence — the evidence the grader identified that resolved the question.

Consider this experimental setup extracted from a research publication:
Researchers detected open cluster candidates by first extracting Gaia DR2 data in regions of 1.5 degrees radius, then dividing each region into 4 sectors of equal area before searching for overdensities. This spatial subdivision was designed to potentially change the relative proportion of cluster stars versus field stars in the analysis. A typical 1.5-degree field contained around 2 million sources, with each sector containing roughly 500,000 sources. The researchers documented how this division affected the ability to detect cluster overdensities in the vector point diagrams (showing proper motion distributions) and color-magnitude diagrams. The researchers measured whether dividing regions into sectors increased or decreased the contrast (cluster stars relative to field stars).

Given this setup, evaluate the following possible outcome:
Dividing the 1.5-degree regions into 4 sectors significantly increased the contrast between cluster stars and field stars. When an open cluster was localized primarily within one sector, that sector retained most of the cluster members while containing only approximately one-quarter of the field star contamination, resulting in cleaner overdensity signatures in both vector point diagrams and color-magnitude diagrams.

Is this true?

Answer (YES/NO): YES